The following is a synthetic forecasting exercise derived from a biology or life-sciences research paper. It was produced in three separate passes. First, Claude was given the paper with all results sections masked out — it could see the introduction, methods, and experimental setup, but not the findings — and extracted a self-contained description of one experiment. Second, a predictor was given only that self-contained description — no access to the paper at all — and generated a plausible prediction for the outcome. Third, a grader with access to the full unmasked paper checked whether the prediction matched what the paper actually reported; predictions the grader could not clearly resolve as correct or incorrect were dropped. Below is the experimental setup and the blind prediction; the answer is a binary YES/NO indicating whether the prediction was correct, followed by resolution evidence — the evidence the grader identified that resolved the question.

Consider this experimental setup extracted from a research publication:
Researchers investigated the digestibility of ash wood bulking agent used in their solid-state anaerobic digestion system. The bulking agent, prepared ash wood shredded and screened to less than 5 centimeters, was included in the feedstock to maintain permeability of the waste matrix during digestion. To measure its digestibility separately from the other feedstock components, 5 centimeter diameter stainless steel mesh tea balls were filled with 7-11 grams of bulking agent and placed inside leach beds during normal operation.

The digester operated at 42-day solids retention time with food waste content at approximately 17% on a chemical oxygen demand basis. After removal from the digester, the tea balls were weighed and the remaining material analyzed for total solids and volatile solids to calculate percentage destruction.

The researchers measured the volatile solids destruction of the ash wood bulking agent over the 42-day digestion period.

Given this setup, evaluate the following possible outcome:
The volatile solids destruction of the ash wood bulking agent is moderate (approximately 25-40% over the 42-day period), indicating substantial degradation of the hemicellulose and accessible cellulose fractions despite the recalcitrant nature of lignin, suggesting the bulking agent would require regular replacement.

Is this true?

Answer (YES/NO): NO